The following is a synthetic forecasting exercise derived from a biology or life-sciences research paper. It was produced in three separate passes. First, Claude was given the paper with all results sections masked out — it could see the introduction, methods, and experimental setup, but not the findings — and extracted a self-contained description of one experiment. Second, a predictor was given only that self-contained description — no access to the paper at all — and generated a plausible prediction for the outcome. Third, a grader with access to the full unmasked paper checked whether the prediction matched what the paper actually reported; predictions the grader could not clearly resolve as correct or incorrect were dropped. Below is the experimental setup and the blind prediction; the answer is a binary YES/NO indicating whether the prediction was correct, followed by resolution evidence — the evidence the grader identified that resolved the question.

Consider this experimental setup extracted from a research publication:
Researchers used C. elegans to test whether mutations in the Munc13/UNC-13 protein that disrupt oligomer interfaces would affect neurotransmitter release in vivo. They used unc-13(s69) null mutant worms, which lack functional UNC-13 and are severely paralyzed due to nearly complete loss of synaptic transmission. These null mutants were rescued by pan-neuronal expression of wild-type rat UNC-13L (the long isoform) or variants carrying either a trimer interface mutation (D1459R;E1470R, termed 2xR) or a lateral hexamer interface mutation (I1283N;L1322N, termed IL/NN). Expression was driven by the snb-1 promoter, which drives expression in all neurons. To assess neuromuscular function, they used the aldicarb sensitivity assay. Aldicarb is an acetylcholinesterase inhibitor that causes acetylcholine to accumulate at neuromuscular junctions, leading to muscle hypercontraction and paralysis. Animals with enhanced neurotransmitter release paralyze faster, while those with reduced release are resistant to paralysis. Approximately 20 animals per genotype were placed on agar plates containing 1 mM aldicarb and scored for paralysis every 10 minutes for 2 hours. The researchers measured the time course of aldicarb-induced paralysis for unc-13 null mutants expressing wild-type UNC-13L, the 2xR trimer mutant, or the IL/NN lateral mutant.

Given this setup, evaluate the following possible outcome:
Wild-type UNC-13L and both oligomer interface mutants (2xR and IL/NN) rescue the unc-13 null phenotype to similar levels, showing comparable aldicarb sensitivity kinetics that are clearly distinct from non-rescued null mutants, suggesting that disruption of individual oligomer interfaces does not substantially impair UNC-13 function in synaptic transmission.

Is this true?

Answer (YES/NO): NO